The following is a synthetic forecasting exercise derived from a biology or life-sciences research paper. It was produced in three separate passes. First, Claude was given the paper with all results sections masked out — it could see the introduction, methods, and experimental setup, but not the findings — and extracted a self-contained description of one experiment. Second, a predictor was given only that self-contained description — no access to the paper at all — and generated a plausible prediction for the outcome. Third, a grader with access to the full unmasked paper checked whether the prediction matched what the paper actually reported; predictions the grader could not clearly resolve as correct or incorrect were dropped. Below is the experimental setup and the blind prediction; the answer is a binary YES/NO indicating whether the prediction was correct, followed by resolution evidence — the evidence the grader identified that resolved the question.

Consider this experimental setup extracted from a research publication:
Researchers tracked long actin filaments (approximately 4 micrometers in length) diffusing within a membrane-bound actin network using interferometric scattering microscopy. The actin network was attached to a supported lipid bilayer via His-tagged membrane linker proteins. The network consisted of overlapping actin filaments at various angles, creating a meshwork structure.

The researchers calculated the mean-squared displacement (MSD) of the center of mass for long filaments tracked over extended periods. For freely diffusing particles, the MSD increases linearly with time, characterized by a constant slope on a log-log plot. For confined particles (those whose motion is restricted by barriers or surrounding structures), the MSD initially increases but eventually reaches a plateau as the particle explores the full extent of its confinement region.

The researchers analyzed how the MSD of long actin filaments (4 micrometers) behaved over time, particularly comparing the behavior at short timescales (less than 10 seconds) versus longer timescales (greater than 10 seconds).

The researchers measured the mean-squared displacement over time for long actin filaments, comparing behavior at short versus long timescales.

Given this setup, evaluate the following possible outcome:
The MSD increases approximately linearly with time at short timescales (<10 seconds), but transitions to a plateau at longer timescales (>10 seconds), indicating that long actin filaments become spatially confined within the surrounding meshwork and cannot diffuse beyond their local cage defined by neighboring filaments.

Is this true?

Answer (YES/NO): YES